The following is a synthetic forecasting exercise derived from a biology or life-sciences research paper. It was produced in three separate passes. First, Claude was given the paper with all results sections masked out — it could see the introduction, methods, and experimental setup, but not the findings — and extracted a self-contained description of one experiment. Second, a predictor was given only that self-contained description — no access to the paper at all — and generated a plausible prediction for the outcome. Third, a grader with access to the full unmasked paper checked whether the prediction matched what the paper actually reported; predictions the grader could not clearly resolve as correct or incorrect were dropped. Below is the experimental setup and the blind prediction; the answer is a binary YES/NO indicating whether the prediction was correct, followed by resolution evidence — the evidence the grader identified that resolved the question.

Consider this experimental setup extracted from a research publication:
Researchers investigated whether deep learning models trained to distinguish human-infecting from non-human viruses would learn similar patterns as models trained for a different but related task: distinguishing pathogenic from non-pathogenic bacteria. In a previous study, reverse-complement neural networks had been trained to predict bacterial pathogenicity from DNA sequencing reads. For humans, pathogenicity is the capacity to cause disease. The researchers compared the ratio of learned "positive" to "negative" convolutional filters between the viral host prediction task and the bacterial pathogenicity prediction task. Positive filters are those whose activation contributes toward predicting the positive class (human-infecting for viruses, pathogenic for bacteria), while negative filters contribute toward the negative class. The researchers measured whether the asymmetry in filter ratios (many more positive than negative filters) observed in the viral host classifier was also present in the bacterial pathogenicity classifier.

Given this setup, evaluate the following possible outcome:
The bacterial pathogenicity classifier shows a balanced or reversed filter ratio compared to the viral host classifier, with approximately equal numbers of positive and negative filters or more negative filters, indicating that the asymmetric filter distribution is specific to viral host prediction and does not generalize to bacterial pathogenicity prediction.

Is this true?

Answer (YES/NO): YES